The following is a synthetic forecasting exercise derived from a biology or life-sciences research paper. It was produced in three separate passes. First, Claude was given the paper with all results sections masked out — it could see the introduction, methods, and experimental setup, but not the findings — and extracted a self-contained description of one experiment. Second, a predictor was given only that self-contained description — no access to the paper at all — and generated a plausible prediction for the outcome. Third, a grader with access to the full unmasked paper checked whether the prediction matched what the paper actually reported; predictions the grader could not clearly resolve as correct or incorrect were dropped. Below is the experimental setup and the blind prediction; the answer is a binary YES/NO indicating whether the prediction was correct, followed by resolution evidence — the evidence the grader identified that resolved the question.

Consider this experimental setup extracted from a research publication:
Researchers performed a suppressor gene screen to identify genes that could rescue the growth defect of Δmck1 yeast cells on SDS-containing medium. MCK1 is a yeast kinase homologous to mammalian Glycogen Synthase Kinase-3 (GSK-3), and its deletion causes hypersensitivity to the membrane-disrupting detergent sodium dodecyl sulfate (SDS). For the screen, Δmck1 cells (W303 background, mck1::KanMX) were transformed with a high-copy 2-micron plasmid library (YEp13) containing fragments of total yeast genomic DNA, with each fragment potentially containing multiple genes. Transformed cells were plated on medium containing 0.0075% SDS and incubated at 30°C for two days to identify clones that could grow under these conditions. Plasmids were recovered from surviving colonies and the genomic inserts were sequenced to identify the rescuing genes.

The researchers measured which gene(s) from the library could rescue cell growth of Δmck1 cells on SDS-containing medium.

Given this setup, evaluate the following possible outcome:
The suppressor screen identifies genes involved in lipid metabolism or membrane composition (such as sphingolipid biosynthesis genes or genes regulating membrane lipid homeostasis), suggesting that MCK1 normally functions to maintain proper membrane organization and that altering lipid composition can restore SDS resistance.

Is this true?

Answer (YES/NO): NO